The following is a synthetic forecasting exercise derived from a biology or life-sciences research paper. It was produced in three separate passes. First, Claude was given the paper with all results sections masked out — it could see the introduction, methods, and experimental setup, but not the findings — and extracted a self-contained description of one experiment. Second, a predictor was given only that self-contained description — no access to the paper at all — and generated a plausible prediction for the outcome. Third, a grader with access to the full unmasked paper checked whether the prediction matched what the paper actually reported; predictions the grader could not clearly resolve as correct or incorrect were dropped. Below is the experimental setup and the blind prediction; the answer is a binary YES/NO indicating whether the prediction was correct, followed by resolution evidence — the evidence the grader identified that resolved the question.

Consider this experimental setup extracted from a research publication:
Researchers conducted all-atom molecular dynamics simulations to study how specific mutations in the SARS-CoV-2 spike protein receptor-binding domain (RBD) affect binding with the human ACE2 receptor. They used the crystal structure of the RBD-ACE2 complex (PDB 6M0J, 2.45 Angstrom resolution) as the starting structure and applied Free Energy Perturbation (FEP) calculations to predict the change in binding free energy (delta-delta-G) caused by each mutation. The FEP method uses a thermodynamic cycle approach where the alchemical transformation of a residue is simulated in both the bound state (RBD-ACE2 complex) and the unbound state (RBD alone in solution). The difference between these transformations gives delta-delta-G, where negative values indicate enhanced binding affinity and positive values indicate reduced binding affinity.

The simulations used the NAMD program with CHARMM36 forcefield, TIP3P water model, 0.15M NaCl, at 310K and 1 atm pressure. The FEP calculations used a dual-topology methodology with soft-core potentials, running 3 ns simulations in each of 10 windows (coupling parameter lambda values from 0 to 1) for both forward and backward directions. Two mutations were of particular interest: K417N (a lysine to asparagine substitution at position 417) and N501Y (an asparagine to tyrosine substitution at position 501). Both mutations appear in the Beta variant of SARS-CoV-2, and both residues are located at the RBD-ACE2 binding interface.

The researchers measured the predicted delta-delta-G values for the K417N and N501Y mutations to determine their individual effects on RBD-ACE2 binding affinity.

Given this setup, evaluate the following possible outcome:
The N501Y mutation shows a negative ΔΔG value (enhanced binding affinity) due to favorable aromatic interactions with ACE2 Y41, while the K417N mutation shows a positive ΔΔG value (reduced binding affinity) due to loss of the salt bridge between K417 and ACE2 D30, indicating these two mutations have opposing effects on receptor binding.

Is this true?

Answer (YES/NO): NO